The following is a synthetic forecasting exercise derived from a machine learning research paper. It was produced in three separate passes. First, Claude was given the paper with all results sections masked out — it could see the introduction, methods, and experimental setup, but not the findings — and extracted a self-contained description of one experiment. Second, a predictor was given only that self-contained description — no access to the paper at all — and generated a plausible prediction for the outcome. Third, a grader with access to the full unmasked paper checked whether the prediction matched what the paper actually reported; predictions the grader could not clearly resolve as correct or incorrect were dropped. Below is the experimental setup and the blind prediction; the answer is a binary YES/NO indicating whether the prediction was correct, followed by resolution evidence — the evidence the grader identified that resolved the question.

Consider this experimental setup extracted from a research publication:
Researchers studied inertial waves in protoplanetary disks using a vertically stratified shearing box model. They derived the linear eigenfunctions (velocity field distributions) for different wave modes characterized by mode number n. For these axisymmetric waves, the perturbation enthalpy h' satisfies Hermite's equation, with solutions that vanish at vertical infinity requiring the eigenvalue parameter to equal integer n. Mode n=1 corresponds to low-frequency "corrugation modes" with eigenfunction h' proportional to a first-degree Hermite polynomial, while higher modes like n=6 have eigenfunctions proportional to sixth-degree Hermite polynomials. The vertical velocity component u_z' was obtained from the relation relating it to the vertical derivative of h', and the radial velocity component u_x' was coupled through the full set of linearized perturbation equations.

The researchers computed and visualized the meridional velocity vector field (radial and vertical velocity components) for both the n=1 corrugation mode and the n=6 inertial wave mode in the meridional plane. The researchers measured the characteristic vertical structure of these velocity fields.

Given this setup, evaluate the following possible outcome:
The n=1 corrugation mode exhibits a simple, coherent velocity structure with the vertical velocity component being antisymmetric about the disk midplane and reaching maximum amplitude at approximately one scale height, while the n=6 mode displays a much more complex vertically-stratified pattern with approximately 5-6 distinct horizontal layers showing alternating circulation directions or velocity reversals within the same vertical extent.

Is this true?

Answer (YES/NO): NO